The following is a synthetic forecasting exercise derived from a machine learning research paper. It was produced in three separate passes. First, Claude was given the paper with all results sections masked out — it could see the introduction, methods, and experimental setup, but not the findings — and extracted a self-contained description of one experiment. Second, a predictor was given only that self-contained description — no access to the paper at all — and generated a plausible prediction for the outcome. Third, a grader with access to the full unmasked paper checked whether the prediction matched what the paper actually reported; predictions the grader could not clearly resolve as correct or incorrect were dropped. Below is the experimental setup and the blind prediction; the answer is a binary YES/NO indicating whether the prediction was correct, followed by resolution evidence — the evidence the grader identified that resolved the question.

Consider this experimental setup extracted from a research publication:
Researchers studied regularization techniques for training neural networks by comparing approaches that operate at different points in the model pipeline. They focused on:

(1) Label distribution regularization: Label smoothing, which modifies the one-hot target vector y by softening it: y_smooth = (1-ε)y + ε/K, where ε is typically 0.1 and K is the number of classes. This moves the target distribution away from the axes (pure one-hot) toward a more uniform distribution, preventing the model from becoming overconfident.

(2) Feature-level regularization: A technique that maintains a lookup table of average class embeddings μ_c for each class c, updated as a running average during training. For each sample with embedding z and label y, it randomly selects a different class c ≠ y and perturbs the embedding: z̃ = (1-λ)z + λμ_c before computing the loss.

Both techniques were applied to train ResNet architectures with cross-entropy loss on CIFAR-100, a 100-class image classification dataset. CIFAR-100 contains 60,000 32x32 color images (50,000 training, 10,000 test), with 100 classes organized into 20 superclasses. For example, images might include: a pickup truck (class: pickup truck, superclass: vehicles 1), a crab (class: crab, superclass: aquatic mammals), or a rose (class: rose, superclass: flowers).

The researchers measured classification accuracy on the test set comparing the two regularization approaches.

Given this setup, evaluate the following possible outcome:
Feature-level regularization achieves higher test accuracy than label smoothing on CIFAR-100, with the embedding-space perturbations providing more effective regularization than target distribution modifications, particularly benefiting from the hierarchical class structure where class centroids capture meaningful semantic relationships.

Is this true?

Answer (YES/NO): NO